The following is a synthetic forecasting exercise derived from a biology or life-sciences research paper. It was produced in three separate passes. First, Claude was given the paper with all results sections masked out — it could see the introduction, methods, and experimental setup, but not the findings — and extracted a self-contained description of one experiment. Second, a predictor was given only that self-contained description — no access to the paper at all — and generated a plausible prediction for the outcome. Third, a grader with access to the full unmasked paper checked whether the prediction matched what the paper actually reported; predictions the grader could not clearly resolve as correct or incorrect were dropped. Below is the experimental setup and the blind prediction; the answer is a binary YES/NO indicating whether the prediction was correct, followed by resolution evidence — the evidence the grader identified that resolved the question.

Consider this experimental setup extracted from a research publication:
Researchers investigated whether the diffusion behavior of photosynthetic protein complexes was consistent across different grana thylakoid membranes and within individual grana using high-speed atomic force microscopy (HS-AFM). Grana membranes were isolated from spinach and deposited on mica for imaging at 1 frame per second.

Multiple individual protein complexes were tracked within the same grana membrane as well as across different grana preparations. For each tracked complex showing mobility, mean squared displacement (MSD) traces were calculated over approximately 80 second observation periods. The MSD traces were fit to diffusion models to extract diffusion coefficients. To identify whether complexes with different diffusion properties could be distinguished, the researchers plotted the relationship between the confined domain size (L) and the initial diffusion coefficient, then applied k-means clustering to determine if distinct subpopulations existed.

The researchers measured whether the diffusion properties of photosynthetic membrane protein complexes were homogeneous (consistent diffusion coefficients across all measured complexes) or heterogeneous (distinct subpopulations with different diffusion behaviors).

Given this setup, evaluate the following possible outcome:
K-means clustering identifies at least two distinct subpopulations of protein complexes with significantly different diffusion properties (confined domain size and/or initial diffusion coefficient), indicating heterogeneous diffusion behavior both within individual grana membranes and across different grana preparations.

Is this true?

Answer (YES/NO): YES